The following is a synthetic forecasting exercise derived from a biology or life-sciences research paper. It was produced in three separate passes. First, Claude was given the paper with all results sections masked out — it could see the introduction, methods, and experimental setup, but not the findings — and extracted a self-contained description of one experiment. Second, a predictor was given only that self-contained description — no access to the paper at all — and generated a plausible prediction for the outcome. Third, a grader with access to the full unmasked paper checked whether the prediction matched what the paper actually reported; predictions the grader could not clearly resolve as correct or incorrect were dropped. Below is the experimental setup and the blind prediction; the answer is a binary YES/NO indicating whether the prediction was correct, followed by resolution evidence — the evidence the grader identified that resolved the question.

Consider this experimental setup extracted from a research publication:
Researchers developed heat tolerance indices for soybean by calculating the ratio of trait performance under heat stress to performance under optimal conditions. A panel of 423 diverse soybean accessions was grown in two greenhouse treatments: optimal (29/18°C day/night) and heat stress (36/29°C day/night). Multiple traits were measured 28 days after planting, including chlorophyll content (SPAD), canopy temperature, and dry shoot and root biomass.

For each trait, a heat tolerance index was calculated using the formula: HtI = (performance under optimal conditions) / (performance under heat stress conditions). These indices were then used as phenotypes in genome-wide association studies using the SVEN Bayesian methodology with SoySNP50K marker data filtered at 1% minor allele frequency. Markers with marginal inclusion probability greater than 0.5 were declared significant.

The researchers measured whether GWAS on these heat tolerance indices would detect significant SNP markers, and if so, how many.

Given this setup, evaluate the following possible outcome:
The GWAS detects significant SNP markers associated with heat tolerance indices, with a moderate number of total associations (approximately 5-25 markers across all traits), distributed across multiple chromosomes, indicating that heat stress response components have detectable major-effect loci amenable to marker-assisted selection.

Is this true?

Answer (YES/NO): NO